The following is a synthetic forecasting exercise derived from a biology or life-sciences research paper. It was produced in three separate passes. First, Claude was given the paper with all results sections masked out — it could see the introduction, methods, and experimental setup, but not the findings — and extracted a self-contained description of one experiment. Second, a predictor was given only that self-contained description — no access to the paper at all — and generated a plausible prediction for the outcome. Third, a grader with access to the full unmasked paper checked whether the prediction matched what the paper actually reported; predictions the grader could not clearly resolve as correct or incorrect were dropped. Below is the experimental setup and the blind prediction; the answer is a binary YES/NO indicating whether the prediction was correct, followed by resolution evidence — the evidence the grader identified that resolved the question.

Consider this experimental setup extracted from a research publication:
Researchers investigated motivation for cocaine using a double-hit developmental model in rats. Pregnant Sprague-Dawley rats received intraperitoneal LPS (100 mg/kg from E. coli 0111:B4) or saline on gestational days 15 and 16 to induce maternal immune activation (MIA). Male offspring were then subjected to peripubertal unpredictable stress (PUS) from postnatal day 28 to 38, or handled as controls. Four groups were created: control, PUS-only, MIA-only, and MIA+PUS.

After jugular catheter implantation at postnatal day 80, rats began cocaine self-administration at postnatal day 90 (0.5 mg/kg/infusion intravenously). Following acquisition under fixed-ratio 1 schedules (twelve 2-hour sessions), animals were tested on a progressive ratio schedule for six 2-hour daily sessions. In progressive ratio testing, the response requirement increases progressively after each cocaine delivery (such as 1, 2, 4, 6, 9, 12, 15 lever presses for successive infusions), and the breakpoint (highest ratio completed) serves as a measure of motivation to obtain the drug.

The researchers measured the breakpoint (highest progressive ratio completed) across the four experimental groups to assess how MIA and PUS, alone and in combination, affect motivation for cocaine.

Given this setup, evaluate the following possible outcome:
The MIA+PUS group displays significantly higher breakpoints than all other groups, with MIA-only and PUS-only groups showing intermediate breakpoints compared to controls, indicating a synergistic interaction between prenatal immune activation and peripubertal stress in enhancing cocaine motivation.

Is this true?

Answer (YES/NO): NO